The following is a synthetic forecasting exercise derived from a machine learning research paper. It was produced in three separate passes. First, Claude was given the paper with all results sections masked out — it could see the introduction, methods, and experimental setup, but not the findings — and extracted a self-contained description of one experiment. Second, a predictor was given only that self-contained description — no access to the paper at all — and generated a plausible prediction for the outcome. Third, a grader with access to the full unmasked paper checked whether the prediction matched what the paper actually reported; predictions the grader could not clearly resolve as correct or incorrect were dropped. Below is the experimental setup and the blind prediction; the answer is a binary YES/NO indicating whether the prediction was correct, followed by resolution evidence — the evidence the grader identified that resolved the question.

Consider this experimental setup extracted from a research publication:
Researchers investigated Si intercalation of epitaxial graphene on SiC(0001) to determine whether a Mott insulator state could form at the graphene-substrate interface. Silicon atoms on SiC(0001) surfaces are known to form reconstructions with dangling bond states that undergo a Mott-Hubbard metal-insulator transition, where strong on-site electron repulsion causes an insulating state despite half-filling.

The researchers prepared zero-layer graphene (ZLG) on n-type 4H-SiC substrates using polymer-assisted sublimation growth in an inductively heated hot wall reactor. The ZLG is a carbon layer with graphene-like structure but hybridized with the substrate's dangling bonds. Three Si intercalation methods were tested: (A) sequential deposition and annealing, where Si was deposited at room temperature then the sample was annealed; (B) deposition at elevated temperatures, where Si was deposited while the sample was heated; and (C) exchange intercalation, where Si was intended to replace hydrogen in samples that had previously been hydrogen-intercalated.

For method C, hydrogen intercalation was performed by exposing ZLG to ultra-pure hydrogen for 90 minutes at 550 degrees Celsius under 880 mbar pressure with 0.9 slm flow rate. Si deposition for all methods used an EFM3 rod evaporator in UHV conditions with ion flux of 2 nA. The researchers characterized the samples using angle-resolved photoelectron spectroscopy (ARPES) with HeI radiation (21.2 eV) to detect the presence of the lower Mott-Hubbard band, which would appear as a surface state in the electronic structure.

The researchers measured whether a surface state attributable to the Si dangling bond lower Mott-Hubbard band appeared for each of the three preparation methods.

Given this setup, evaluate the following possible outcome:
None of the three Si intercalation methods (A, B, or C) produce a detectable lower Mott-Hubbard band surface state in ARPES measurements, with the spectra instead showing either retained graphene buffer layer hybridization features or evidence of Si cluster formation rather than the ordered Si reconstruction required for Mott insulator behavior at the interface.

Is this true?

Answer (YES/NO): NO